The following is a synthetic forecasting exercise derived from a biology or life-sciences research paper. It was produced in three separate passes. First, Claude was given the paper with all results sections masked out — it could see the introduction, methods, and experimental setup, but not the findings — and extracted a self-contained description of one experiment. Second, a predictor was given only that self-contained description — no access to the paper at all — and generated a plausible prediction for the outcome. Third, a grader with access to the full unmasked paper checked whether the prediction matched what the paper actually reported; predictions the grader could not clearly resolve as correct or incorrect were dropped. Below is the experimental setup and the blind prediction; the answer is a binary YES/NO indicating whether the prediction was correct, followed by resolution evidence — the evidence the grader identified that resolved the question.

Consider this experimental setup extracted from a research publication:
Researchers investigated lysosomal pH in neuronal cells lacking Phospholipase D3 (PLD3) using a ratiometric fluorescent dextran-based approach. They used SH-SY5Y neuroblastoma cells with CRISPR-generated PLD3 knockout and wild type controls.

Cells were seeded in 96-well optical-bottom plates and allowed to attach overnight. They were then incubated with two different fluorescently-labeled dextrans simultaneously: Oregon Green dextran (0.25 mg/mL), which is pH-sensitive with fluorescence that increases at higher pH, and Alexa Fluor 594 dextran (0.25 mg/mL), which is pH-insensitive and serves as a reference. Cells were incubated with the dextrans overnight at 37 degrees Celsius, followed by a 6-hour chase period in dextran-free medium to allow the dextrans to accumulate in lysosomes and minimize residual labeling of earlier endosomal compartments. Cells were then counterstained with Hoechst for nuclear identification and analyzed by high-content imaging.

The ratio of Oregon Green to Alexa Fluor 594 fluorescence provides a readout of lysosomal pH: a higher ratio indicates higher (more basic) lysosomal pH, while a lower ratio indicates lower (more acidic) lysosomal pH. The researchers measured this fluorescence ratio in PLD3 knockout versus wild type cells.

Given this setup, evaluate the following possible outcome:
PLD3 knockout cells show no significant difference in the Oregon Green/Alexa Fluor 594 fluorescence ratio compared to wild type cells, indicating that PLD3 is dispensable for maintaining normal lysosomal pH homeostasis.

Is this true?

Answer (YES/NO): YES